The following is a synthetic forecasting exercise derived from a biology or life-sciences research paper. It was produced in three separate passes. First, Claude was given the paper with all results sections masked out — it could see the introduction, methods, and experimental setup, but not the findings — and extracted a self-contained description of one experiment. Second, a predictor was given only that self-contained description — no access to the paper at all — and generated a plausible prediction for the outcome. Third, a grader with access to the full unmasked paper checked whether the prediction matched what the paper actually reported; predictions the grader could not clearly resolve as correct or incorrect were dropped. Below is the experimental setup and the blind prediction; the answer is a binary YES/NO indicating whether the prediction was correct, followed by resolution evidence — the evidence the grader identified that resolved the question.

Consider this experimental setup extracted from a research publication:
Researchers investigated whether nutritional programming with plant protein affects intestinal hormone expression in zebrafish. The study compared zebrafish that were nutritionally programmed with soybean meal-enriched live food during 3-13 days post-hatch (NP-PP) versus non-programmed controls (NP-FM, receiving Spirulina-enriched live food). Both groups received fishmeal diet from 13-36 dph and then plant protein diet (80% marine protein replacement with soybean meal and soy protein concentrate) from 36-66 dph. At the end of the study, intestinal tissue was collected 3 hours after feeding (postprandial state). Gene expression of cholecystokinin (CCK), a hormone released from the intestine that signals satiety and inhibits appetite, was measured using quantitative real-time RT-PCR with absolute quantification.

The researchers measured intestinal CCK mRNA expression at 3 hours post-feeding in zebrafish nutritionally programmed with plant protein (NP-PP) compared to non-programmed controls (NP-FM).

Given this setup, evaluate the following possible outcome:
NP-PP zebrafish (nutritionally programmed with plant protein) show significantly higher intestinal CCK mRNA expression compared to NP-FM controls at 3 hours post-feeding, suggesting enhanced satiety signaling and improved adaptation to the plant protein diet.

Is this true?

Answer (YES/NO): NO